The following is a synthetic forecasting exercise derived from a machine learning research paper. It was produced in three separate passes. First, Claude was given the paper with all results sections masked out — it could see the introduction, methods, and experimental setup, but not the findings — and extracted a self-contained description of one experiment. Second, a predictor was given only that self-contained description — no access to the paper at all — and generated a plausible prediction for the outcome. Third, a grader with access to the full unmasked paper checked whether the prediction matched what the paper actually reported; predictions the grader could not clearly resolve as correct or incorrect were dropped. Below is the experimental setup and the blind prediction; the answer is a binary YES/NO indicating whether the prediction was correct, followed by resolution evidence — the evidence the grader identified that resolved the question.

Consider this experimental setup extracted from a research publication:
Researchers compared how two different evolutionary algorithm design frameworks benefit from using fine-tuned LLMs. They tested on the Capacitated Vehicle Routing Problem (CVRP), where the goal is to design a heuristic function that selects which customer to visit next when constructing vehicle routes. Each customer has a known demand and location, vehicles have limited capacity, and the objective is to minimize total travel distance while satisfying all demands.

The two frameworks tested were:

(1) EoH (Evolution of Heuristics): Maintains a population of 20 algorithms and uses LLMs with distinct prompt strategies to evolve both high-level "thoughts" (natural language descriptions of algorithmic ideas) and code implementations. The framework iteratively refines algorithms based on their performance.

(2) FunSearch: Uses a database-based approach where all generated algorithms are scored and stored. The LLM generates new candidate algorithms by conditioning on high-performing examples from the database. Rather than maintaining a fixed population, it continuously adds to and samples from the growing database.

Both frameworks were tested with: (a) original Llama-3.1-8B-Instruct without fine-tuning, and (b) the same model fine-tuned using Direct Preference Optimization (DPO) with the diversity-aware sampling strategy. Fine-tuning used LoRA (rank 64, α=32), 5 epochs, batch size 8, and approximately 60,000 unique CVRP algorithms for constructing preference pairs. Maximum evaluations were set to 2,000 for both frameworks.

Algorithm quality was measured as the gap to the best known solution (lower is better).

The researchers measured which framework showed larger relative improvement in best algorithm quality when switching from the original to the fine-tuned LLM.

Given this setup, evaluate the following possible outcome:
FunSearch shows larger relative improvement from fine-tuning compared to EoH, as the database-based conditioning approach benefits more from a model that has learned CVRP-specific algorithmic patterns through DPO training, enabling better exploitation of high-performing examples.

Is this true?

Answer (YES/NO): YES